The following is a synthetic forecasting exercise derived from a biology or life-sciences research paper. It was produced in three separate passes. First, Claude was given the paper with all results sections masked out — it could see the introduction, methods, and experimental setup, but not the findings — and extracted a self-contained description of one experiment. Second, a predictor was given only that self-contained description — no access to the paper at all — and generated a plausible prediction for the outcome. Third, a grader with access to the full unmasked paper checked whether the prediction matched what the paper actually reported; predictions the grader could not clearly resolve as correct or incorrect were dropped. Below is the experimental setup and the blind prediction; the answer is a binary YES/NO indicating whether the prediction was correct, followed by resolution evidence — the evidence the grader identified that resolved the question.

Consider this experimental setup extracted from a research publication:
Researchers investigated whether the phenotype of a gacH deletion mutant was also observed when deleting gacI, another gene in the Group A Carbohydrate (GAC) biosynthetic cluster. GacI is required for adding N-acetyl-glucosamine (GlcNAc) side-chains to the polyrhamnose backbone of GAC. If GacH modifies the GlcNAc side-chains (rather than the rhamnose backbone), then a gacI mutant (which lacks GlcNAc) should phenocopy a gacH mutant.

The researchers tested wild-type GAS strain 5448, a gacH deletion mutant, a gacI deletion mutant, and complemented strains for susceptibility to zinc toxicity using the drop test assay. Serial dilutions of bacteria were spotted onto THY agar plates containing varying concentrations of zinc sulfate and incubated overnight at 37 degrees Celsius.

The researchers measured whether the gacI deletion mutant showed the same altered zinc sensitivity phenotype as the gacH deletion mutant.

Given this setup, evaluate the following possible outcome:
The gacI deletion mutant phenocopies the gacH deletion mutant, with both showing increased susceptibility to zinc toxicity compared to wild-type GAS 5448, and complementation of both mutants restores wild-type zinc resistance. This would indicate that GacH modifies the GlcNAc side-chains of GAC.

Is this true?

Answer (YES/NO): YES